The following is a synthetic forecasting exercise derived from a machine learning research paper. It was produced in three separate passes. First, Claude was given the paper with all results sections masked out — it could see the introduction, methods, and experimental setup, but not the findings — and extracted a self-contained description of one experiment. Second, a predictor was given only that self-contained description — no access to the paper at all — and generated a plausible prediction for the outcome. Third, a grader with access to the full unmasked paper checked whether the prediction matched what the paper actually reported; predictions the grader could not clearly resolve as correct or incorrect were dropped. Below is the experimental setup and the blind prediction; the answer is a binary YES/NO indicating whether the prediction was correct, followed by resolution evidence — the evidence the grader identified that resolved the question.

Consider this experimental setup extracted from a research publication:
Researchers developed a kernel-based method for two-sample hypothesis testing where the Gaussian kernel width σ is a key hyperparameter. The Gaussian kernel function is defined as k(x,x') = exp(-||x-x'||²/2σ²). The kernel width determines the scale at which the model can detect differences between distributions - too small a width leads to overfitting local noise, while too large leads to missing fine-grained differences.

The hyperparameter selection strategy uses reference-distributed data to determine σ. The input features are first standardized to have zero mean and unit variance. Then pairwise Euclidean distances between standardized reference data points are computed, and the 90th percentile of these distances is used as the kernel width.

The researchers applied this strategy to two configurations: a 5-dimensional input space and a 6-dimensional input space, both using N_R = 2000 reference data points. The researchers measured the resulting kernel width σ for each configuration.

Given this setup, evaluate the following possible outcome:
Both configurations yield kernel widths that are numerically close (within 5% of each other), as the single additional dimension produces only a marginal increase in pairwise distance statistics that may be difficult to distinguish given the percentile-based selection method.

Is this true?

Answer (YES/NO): NO